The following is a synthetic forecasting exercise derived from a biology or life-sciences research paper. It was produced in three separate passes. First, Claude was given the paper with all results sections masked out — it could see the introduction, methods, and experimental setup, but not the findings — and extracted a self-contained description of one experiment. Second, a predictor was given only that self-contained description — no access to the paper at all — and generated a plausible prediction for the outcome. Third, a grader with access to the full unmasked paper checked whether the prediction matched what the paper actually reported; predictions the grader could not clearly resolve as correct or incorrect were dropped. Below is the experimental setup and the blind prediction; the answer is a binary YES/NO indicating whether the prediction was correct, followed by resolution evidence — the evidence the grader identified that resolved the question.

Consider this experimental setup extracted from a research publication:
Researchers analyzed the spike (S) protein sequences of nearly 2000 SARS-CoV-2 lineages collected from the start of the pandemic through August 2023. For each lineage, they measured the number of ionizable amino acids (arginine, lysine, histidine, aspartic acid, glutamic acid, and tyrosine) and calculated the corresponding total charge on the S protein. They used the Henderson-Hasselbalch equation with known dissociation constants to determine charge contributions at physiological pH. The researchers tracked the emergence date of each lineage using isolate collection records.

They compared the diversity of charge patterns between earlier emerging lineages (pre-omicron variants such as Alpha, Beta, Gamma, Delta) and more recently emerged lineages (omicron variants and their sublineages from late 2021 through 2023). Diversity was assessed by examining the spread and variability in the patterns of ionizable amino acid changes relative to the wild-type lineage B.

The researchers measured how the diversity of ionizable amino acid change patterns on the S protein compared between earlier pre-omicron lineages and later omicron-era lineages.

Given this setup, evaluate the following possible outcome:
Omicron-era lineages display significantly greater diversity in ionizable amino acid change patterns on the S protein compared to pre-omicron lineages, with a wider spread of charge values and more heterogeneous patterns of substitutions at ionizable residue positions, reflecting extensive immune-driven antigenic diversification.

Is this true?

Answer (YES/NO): YES